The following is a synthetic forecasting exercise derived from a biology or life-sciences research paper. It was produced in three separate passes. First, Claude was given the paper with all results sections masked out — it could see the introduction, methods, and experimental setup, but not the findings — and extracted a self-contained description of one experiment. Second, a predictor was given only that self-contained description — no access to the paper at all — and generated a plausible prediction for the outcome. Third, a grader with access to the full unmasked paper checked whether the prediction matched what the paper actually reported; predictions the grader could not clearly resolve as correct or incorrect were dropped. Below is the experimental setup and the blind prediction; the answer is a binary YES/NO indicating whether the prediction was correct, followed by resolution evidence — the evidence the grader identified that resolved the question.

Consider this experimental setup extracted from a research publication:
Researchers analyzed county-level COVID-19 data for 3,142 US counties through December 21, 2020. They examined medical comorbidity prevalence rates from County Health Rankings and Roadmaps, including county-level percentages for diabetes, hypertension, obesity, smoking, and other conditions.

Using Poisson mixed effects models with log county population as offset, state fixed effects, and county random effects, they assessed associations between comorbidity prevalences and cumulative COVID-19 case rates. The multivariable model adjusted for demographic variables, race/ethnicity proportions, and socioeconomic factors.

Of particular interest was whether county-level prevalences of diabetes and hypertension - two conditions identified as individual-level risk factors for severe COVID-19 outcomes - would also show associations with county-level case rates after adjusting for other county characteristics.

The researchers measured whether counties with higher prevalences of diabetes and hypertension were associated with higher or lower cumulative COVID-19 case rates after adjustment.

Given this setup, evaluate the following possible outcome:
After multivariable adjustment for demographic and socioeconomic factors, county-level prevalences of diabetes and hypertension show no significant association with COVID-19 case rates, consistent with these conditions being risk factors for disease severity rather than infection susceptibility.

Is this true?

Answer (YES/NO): NO